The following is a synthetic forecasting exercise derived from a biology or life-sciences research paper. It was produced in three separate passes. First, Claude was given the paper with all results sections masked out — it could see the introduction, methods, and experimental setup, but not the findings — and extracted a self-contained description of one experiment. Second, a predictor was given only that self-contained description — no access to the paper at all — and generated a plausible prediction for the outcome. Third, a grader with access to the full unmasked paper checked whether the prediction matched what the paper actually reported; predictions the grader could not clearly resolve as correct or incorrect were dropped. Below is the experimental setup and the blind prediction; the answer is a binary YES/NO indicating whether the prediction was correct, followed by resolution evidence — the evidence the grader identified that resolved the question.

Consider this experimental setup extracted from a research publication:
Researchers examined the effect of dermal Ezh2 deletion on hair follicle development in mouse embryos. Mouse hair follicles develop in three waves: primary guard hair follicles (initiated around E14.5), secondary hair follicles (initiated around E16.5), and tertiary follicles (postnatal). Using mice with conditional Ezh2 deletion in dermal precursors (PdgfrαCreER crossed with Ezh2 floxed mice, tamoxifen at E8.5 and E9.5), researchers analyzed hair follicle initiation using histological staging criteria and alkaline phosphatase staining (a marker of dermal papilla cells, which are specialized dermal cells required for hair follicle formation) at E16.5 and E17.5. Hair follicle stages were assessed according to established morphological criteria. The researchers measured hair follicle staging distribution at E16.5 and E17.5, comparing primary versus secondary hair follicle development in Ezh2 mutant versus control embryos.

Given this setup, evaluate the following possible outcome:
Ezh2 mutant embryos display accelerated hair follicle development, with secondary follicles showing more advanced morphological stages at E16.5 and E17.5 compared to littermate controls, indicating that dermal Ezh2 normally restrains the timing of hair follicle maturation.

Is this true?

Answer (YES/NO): NO